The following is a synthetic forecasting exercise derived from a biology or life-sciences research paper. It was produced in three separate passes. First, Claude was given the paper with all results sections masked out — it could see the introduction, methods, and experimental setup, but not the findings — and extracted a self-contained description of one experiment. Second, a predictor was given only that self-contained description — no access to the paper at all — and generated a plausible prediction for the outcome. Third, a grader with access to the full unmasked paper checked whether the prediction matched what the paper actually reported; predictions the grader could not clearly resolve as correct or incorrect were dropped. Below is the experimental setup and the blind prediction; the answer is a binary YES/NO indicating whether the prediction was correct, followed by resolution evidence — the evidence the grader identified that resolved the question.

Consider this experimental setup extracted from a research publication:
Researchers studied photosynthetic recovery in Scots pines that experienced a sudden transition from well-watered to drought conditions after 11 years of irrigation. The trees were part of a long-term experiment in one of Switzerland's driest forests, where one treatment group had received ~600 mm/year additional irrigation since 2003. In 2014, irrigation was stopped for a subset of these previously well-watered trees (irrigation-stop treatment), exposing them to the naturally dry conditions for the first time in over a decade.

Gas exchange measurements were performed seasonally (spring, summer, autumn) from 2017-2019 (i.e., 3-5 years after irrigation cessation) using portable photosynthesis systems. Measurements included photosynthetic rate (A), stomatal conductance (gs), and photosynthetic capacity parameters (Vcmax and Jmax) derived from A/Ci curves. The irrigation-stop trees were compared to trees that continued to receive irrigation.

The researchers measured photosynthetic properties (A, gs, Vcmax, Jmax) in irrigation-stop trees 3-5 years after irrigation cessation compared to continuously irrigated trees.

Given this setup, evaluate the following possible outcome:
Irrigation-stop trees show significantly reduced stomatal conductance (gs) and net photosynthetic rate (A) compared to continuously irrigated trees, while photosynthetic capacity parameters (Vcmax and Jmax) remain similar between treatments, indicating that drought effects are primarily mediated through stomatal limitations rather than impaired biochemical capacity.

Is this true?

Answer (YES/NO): NO